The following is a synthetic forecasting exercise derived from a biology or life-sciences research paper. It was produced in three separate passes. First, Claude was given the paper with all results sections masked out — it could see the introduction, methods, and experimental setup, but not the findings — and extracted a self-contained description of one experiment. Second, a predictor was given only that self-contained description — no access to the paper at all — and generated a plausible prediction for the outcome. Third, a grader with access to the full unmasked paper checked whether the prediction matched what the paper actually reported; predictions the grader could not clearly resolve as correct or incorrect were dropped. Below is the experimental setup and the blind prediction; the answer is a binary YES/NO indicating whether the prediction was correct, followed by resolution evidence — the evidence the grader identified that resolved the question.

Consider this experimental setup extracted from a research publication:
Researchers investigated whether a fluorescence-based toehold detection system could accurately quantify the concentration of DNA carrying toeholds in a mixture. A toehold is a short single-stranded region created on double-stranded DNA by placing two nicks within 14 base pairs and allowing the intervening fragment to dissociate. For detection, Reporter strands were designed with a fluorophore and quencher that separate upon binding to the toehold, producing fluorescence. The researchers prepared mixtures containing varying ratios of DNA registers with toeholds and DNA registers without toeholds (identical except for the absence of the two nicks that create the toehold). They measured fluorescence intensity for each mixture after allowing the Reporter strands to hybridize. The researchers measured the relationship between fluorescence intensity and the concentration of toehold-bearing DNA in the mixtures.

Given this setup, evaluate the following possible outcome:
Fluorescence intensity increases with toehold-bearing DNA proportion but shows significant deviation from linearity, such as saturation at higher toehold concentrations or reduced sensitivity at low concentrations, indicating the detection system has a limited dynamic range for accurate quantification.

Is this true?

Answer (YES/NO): NO